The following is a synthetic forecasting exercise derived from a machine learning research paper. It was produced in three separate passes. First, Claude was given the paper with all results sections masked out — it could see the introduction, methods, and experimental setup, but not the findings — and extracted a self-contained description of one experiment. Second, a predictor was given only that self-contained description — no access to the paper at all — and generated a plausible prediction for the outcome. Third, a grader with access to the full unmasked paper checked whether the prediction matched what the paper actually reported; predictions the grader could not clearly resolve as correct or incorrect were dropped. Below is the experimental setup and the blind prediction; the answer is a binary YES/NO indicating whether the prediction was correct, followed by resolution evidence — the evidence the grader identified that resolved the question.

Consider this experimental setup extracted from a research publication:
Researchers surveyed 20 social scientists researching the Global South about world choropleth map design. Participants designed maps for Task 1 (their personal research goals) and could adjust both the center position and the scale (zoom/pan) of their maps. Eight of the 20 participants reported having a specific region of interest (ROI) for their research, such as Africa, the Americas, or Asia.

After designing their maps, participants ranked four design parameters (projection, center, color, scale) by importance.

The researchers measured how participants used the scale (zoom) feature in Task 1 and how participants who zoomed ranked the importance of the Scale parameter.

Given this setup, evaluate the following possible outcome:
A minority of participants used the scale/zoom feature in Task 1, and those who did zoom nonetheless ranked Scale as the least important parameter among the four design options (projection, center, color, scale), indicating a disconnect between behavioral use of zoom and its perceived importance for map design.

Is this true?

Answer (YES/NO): NO